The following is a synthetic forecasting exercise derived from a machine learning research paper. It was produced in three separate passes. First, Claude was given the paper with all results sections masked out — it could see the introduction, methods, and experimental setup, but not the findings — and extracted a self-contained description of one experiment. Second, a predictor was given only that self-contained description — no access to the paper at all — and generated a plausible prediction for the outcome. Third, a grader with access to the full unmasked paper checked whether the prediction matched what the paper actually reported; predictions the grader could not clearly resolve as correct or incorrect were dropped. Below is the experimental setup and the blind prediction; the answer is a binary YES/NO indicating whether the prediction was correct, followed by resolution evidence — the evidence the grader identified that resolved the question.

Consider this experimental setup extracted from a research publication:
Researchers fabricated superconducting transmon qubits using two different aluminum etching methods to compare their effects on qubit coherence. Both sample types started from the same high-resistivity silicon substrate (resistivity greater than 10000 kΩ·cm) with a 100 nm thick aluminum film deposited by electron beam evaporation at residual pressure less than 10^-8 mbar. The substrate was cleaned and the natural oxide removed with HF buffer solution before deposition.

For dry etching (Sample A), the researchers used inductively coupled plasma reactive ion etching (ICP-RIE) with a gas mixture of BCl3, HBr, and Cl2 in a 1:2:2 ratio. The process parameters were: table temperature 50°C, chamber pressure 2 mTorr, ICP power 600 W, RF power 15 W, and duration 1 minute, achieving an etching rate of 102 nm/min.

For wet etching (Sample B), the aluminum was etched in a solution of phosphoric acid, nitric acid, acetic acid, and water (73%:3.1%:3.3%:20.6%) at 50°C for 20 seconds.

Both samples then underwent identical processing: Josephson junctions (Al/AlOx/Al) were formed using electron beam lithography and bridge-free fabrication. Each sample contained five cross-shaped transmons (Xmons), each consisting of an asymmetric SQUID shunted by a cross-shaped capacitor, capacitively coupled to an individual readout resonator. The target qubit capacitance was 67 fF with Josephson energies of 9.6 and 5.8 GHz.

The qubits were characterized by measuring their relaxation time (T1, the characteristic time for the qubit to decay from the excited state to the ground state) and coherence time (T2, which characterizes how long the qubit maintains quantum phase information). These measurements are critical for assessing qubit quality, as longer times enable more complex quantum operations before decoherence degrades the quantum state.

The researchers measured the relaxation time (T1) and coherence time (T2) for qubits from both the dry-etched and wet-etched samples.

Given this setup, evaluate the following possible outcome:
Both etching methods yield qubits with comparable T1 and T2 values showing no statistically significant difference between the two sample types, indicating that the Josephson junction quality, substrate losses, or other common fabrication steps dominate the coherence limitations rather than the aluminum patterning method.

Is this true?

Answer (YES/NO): NO